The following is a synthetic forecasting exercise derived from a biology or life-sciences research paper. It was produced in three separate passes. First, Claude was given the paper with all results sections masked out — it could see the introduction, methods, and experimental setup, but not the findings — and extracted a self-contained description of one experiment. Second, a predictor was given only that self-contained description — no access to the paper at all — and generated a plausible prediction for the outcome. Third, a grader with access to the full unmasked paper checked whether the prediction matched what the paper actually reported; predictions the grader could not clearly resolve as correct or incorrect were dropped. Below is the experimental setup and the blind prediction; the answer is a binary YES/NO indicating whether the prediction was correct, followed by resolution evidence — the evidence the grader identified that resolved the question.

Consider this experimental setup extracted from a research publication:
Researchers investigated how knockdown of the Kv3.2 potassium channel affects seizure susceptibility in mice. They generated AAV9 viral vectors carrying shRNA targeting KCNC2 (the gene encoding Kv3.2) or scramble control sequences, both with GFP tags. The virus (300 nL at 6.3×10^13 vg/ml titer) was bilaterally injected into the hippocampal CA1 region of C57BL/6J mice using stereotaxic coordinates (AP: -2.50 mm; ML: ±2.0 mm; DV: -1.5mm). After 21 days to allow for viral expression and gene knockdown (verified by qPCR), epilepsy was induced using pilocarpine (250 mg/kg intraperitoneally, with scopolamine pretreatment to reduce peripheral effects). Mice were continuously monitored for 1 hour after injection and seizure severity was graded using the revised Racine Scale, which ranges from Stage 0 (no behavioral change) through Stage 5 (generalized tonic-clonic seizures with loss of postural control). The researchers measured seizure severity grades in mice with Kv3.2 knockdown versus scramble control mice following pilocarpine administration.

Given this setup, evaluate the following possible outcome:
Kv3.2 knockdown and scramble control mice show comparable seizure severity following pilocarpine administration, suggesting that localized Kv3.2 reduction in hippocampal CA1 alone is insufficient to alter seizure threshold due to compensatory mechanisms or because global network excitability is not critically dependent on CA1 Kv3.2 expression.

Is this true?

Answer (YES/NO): NO